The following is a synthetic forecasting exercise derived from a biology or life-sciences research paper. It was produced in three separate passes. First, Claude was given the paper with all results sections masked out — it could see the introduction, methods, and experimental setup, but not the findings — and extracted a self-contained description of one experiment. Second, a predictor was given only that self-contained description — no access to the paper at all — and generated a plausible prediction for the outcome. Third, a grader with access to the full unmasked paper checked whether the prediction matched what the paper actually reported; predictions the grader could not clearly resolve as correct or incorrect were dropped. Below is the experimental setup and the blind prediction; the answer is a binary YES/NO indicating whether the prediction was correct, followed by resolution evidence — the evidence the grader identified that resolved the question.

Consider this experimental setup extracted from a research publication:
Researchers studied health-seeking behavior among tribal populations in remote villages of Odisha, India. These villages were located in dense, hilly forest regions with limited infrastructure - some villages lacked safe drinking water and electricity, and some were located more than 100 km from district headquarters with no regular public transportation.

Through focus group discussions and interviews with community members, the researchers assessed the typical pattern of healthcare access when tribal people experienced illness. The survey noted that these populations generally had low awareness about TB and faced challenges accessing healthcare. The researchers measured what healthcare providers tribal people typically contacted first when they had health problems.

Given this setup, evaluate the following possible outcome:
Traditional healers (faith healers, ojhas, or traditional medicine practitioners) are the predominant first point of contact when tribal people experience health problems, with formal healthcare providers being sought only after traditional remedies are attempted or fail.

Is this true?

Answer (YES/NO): NO